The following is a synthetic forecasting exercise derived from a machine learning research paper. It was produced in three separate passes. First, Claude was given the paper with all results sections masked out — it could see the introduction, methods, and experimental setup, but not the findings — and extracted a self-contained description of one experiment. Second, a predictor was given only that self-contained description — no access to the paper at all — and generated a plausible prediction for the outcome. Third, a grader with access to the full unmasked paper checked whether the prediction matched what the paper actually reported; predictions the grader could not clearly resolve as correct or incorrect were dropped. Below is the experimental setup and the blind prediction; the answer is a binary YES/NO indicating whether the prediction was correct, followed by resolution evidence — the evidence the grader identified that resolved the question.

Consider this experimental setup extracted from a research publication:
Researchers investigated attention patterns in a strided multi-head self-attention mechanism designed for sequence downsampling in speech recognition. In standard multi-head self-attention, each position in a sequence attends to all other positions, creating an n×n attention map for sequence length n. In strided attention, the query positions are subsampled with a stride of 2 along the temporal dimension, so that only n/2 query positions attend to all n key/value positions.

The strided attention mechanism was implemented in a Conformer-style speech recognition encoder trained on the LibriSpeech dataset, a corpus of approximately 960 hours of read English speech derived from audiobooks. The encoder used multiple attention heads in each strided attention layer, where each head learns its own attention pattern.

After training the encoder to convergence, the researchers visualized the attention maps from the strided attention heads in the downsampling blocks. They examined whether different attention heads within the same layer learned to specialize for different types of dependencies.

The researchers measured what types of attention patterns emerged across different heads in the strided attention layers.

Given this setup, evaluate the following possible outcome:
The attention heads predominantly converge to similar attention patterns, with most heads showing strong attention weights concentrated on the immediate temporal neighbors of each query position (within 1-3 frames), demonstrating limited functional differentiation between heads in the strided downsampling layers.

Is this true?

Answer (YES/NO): NO